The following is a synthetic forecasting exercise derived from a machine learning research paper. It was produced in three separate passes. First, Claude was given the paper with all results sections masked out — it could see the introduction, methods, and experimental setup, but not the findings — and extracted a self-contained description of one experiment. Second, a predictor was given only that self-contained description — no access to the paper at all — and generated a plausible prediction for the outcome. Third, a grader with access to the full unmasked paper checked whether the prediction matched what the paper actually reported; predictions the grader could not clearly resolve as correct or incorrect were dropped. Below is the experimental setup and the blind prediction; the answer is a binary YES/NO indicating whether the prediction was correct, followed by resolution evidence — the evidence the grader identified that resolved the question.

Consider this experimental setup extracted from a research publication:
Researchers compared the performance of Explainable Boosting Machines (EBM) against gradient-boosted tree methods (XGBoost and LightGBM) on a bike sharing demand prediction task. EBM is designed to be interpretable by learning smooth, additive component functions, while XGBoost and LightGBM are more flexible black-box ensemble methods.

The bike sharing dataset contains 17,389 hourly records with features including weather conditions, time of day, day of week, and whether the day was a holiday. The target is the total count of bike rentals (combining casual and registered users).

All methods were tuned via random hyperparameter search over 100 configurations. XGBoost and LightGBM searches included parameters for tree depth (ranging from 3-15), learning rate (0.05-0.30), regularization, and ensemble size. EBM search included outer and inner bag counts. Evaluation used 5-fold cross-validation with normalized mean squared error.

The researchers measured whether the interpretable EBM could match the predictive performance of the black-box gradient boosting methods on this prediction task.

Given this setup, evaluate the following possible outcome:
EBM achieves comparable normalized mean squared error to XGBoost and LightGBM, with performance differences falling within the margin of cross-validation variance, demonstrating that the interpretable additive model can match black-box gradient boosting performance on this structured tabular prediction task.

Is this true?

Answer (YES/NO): NO